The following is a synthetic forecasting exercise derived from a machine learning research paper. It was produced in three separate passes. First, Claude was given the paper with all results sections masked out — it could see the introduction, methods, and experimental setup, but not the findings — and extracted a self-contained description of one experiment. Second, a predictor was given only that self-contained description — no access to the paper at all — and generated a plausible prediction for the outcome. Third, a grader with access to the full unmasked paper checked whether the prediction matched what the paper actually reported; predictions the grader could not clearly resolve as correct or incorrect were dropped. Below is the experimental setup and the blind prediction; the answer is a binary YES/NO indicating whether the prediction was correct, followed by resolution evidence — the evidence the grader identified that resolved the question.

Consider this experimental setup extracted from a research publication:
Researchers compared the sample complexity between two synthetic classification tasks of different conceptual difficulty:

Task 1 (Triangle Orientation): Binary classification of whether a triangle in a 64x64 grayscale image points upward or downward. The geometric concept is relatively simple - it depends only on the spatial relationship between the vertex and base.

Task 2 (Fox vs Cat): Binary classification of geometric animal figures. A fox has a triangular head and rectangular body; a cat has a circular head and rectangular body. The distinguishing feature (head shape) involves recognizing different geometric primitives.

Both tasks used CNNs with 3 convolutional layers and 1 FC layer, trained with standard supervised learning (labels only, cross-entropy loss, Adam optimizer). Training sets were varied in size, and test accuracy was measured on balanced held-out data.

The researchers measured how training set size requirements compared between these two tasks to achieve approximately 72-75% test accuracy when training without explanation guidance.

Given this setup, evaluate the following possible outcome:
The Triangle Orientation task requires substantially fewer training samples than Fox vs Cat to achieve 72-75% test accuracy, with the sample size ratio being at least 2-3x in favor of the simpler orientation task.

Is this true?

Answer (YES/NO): YES